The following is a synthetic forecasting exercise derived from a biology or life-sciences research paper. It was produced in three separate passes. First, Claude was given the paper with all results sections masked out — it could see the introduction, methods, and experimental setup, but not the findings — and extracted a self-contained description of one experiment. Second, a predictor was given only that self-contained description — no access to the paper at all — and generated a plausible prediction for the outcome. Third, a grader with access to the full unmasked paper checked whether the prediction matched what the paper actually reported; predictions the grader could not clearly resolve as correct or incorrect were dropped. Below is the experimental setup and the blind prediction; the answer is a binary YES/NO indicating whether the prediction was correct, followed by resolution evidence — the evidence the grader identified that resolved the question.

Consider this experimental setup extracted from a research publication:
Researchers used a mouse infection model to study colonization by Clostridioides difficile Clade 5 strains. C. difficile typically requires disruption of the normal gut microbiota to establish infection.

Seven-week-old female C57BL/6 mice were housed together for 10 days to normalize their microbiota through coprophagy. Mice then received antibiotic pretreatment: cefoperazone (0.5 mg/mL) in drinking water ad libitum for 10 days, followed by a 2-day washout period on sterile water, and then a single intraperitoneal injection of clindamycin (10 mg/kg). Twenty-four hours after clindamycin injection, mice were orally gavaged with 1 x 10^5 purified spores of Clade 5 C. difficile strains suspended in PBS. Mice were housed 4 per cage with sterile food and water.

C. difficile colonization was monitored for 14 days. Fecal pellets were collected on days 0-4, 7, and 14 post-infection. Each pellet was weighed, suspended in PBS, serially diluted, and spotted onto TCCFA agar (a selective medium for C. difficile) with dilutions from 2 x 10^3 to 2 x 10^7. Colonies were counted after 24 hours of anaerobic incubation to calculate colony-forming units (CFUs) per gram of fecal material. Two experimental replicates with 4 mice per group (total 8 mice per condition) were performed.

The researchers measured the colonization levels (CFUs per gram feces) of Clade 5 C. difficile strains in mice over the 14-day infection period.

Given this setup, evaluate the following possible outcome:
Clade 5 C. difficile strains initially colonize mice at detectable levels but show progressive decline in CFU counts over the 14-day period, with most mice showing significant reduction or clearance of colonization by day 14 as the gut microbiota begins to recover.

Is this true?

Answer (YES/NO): NO